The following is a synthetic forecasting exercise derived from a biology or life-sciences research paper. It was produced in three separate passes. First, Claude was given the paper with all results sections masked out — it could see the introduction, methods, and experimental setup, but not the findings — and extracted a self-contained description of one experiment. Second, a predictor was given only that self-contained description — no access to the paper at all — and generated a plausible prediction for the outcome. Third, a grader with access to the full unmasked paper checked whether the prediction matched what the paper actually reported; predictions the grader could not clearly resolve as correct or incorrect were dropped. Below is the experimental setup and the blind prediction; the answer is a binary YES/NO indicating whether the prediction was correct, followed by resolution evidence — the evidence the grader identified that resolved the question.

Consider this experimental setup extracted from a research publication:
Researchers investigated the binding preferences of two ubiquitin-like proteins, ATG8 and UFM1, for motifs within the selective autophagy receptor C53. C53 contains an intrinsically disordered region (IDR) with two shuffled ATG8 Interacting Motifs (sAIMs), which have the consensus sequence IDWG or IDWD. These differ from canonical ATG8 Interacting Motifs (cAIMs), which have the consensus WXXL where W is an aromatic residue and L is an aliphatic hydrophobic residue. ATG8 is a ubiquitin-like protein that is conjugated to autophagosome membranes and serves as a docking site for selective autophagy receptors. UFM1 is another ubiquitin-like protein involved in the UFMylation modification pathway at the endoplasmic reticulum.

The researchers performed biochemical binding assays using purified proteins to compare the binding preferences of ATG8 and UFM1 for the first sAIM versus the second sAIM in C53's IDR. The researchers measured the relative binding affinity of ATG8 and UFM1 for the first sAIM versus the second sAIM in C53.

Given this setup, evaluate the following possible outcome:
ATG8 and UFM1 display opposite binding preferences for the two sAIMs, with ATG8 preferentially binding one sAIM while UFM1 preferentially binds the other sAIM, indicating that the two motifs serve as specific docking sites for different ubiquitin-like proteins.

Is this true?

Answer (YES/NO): NO